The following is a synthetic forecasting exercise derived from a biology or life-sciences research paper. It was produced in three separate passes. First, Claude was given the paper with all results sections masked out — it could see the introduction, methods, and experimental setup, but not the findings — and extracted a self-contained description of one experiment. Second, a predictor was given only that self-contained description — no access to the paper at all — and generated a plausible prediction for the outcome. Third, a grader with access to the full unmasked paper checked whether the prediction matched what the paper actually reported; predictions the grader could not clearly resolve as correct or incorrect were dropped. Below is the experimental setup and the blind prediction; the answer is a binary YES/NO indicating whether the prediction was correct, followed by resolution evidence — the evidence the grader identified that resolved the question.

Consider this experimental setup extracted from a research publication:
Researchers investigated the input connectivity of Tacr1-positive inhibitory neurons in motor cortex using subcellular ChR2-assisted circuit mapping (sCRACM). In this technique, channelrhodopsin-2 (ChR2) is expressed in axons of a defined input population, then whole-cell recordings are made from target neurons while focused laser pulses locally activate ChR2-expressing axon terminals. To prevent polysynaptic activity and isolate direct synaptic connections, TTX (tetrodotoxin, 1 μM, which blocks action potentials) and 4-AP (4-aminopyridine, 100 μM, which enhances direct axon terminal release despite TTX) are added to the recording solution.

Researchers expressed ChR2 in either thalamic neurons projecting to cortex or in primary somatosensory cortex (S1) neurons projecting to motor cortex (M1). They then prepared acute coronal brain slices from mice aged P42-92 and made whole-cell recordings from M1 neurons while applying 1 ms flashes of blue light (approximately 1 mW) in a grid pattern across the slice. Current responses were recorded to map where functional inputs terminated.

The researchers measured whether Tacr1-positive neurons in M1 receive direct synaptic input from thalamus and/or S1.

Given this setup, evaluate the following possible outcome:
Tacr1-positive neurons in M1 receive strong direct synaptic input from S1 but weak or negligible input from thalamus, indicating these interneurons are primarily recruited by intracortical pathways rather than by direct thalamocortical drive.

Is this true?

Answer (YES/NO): NO